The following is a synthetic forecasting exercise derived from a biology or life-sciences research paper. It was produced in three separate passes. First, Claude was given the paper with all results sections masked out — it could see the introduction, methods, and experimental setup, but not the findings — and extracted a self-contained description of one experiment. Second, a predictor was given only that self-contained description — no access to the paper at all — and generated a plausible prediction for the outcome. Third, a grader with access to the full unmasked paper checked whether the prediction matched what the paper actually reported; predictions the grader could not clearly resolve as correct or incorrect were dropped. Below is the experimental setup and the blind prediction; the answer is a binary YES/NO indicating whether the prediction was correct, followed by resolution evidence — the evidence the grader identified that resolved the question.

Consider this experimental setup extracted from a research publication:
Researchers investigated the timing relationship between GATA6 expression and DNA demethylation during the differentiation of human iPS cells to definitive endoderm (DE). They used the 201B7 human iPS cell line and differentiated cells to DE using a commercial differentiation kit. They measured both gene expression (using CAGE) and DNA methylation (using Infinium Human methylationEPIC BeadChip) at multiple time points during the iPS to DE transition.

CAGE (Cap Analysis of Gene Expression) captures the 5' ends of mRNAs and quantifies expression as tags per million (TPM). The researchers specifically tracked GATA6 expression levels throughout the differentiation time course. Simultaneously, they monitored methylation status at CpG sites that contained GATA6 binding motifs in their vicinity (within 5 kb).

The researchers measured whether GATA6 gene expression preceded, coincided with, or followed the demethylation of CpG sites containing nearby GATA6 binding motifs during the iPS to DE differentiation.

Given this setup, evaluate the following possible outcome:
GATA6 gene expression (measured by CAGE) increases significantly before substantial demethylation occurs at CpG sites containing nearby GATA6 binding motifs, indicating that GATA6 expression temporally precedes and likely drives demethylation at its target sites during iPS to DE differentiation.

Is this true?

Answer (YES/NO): YES